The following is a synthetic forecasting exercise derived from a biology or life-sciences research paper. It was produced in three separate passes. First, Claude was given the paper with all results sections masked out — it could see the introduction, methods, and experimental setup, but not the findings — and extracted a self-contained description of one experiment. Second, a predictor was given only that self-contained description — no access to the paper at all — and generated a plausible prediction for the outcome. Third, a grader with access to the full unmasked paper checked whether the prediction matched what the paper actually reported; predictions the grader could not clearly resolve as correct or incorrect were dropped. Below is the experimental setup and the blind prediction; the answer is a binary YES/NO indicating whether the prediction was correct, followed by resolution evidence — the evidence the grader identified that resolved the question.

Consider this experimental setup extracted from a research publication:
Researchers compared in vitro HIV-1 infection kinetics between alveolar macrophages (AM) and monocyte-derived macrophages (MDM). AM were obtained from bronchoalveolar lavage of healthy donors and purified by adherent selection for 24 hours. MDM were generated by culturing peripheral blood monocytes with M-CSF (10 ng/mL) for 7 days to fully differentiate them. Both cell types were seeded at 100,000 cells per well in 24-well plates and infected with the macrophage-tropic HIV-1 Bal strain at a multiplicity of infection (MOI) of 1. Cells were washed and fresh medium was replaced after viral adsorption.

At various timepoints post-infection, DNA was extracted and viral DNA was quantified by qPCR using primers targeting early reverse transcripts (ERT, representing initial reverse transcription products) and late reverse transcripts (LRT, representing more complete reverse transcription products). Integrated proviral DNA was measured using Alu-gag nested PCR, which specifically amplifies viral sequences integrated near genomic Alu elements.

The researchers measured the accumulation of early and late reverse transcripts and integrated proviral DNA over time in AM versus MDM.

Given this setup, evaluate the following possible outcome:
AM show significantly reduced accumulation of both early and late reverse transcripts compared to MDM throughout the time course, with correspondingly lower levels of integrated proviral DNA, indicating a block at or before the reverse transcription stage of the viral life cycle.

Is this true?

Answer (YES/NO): NO